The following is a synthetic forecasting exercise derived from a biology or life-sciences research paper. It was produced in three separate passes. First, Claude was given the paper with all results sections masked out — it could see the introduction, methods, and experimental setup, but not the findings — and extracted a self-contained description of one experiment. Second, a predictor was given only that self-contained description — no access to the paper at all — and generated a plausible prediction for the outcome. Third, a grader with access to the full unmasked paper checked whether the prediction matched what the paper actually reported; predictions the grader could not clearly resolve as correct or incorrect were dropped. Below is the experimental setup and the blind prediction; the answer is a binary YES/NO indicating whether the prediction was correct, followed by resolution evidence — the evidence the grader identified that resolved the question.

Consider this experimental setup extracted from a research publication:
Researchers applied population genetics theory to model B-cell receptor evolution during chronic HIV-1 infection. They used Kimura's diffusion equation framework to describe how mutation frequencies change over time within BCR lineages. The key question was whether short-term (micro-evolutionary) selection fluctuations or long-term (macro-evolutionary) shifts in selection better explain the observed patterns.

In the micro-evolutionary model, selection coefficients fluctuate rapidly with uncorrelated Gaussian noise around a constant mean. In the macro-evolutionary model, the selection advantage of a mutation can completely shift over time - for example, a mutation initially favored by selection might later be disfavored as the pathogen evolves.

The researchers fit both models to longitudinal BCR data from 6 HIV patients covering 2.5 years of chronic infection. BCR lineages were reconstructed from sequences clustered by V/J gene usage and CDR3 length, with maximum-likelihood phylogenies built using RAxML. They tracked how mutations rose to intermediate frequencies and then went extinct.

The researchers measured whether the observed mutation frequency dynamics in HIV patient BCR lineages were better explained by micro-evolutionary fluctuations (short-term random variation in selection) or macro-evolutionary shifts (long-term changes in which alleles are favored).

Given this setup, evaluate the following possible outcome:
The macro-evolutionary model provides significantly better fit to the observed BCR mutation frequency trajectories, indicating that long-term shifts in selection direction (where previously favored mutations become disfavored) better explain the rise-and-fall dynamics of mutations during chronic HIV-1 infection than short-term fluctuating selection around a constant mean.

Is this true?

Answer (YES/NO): YES